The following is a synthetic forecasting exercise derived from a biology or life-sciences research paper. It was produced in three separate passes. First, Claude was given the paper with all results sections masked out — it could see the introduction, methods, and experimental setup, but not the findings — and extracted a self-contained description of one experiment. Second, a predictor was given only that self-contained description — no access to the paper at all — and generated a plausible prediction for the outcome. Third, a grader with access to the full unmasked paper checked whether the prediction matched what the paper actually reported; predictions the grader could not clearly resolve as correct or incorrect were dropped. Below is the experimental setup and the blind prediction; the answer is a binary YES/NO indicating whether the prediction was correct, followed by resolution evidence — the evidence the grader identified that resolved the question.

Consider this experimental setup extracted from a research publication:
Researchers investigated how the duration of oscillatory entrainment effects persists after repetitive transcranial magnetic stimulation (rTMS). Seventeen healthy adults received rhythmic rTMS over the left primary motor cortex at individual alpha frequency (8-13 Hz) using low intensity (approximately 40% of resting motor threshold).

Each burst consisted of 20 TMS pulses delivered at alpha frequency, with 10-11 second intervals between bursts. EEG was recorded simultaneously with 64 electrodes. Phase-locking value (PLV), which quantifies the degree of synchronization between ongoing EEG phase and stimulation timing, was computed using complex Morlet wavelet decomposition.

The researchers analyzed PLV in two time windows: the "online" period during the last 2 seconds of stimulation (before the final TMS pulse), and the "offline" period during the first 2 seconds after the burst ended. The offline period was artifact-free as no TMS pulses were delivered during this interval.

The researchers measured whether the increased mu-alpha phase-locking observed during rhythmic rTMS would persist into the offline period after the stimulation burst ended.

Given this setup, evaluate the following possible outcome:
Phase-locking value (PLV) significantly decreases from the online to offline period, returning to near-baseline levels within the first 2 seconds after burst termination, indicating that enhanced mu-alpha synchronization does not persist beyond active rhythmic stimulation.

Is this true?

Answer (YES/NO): NO